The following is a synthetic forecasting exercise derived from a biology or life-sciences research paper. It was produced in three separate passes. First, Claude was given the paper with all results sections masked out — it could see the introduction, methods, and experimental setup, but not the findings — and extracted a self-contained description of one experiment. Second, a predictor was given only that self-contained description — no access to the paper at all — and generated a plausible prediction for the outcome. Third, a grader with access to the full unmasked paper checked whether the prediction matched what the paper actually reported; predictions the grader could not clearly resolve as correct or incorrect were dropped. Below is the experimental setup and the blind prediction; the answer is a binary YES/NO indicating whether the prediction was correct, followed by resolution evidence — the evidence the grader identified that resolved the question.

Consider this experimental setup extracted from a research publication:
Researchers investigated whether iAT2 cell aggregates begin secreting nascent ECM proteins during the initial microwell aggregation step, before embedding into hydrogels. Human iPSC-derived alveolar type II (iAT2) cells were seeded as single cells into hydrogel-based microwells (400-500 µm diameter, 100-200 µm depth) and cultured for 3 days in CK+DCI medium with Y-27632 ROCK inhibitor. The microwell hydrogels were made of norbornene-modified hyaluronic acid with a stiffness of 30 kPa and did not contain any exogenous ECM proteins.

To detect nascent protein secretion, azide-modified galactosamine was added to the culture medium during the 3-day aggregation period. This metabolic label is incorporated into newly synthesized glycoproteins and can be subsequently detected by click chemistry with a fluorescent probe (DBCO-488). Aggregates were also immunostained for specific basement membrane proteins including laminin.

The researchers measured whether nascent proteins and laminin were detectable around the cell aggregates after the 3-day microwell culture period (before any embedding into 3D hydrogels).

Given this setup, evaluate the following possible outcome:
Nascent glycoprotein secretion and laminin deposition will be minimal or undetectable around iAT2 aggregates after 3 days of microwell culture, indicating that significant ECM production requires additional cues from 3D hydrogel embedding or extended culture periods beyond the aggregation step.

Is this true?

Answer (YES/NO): NO